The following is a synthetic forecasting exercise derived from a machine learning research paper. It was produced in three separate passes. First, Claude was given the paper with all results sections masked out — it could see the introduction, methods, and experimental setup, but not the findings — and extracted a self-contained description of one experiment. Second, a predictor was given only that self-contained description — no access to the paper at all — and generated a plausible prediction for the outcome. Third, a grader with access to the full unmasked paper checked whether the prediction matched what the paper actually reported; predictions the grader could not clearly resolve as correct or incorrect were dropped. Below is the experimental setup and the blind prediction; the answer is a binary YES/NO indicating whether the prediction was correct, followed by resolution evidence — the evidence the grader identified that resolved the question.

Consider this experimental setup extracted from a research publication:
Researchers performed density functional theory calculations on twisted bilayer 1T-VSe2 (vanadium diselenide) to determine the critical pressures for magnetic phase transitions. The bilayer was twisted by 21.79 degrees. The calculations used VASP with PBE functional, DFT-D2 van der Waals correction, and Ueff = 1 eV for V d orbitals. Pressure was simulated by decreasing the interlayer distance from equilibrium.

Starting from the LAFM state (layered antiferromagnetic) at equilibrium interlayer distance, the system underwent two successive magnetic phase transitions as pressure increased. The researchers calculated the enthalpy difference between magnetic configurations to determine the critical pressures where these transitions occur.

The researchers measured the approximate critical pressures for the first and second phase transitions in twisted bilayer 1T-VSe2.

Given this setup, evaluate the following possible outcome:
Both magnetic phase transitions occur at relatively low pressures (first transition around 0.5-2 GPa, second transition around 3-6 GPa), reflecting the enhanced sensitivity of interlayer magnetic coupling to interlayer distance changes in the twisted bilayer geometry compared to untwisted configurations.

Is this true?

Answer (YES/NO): NO